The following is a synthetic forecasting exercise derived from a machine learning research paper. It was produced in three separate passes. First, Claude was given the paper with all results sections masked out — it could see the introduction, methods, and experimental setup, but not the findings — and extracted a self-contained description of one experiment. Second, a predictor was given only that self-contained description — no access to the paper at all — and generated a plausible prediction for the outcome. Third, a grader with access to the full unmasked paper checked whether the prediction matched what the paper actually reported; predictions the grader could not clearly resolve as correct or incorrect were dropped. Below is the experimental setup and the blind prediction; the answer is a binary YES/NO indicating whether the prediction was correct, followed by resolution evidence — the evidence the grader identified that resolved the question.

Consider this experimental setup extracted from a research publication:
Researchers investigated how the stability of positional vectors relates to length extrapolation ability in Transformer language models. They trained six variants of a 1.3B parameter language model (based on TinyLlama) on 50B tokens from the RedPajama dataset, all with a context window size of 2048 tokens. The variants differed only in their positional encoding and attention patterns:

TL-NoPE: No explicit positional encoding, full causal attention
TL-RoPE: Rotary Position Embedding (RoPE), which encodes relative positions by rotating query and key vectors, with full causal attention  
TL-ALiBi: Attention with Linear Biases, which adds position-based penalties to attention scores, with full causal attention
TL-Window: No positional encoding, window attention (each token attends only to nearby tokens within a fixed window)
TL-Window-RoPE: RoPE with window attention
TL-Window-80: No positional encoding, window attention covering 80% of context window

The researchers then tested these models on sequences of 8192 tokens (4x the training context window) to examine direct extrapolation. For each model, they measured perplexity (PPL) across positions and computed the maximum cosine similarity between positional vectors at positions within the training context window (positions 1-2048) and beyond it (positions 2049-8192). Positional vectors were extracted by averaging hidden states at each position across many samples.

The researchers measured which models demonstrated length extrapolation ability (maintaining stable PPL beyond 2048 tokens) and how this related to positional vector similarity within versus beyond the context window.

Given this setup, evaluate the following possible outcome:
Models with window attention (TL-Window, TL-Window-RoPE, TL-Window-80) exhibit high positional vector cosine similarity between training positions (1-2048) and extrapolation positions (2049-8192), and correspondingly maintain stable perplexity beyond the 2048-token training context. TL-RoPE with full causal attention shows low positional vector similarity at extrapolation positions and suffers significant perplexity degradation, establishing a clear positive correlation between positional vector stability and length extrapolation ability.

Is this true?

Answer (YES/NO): NO